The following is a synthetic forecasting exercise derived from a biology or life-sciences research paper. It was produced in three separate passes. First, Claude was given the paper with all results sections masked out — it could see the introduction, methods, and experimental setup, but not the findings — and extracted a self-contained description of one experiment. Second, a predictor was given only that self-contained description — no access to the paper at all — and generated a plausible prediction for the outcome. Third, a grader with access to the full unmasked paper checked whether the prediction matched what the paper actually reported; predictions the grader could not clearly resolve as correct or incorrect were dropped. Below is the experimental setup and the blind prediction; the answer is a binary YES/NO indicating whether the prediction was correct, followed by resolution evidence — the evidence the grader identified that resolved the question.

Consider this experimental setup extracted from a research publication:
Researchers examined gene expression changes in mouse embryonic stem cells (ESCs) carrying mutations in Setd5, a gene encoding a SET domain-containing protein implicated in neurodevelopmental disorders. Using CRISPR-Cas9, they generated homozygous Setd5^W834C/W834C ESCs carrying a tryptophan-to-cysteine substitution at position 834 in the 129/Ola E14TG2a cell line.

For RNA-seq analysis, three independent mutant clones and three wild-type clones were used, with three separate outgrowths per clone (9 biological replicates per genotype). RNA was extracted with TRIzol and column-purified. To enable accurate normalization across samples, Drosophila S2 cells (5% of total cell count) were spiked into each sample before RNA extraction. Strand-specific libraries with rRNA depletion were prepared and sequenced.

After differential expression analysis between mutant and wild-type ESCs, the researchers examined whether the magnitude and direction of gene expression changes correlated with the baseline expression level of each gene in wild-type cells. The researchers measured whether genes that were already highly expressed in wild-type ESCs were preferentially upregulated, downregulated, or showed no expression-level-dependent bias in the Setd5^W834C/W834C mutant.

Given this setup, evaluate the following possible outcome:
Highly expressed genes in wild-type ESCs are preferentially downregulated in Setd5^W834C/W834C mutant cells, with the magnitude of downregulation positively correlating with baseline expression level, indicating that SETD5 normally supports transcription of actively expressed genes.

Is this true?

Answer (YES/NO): NO